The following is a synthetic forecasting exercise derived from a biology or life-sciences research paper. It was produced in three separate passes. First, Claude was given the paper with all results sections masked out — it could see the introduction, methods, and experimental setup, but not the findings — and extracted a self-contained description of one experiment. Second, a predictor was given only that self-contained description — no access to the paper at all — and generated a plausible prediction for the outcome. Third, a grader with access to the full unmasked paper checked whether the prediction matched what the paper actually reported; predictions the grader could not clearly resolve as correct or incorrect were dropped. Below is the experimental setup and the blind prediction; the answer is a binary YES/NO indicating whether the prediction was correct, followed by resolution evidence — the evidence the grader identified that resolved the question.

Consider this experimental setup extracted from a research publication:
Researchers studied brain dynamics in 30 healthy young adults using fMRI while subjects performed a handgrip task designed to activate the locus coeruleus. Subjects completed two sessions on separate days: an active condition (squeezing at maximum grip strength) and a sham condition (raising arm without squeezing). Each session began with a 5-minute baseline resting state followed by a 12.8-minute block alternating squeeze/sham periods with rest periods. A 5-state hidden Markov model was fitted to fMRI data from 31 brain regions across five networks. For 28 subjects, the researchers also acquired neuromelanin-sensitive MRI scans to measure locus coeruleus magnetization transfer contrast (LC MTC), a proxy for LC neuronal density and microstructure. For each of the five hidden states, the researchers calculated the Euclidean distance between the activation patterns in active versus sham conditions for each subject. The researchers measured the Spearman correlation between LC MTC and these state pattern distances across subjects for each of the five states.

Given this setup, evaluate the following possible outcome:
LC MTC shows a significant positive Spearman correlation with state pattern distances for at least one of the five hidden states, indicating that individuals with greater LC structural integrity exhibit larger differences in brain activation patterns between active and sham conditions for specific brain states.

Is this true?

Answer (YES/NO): NO